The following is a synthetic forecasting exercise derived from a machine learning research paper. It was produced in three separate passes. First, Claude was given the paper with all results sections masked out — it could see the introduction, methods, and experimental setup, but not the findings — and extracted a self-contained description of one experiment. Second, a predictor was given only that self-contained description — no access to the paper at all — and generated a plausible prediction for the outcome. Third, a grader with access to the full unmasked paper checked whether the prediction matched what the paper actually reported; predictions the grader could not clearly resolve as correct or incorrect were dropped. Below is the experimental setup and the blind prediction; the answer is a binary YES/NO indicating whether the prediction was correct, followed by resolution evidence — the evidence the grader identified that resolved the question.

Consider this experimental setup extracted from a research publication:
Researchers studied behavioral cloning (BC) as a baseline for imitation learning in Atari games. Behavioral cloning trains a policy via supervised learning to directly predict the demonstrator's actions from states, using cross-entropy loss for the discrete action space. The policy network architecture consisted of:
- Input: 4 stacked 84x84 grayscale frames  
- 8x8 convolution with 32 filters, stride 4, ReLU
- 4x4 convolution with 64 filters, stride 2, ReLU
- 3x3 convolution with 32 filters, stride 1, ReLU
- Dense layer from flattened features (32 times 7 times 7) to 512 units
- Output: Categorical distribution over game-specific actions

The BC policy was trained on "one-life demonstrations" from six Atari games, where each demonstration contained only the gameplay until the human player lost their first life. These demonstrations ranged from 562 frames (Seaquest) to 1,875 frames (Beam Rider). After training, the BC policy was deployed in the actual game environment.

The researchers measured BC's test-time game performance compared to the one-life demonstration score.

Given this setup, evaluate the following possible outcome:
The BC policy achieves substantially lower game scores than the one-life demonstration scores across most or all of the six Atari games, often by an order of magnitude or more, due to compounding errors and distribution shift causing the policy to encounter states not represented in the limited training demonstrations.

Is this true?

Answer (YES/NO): YES